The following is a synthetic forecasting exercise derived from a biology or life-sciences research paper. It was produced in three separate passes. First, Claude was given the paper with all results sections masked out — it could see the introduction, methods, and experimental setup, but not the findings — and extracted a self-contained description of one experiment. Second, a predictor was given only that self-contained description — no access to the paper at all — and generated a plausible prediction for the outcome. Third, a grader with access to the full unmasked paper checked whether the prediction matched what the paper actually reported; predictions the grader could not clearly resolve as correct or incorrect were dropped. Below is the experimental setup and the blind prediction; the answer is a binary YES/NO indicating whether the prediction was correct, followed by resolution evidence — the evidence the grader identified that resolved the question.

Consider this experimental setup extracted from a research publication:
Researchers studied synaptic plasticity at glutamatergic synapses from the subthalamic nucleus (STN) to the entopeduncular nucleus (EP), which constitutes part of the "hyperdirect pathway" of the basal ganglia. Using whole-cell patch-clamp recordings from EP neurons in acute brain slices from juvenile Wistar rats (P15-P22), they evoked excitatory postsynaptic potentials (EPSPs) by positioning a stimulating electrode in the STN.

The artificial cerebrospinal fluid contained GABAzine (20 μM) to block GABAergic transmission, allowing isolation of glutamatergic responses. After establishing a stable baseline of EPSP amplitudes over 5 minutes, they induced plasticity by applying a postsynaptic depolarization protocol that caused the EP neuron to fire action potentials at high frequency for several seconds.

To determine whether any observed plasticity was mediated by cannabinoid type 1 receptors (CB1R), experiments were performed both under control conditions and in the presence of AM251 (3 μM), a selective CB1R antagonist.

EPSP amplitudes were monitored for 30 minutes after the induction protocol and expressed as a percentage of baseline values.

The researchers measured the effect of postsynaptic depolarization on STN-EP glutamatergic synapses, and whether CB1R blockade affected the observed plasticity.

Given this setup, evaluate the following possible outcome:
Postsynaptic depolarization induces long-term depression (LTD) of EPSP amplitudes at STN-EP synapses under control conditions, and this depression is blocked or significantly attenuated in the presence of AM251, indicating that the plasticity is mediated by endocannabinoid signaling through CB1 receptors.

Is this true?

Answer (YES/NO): YES